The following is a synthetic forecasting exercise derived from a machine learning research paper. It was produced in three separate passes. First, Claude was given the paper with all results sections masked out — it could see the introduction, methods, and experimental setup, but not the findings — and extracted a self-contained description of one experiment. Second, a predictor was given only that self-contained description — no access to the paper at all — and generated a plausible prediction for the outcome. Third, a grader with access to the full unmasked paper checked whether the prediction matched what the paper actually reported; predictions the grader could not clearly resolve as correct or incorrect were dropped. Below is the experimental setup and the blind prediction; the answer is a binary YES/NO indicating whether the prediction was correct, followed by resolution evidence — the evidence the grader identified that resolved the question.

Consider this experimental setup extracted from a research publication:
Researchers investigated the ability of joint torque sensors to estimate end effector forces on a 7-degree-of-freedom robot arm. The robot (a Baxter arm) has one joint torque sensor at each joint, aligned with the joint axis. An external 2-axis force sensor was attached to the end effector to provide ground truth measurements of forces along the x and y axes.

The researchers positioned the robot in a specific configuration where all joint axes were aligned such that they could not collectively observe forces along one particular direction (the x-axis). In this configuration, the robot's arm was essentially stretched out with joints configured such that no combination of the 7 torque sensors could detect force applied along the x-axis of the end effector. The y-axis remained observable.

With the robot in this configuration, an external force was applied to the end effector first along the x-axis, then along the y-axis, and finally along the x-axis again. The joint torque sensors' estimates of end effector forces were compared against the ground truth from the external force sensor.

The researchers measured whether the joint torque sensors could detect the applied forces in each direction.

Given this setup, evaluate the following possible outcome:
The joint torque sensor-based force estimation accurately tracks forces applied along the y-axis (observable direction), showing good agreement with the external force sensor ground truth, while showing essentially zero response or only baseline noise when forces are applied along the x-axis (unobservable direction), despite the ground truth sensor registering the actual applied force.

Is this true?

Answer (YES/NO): YES